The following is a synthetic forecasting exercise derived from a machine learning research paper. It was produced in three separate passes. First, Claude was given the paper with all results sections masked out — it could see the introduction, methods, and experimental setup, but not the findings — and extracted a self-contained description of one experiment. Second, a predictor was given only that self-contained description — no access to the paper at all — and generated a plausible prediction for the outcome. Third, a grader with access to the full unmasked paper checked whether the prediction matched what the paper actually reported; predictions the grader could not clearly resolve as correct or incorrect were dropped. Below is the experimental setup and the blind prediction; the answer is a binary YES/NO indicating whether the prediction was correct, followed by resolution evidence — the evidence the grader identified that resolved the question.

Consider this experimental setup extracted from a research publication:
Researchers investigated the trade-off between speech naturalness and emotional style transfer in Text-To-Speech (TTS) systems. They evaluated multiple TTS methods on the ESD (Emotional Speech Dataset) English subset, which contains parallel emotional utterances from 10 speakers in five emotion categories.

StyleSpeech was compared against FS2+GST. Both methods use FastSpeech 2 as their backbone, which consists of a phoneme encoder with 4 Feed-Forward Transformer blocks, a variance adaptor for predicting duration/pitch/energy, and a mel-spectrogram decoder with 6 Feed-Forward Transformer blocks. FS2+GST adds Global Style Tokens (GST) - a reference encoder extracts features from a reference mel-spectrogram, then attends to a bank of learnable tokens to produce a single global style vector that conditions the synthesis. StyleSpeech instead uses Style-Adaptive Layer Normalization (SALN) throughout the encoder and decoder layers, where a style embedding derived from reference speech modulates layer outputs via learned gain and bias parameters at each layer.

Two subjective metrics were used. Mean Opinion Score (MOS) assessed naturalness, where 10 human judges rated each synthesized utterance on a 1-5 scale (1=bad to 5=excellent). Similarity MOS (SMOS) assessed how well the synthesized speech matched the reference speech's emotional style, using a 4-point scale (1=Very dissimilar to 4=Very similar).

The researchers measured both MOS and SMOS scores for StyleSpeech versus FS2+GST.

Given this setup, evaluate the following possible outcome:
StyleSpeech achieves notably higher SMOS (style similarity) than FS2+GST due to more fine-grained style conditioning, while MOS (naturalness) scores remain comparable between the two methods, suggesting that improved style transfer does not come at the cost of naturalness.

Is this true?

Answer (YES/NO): NO